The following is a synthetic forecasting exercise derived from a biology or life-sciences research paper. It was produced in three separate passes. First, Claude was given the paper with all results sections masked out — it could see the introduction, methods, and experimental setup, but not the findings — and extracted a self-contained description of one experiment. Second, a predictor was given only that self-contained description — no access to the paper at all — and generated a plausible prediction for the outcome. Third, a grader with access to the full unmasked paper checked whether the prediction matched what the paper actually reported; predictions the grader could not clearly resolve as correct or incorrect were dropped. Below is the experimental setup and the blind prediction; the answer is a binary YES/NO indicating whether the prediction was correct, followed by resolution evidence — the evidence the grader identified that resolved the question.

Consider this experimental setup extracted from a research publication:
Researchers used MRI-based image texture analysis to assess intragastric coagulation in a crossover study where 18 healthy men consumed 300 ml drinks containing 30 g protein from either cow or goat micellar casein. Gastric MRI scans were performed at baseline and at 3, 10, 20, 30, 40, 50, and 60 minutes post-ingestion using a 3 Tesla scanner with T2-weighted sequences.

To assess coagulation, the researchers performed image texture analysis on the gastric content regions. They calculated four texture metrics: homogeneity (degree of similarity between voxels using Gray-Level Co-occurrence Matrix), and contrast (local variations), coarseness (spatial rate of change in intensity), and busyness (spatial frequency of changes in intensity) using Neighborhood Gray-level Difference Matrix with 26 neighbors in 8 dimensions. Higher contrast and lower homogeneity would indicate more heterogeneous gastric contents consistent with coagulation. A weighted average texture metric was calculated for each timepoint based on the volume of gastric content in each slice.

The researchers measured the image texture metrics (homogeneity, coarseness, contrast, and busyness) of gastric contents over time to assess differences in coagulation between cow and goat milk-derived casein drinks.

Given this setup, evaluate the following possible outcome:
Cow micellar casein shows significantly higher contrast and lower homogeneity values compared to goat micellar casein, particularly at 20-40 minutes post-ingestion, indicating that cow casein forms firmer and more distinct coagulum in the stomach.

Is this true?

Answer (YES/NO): NO